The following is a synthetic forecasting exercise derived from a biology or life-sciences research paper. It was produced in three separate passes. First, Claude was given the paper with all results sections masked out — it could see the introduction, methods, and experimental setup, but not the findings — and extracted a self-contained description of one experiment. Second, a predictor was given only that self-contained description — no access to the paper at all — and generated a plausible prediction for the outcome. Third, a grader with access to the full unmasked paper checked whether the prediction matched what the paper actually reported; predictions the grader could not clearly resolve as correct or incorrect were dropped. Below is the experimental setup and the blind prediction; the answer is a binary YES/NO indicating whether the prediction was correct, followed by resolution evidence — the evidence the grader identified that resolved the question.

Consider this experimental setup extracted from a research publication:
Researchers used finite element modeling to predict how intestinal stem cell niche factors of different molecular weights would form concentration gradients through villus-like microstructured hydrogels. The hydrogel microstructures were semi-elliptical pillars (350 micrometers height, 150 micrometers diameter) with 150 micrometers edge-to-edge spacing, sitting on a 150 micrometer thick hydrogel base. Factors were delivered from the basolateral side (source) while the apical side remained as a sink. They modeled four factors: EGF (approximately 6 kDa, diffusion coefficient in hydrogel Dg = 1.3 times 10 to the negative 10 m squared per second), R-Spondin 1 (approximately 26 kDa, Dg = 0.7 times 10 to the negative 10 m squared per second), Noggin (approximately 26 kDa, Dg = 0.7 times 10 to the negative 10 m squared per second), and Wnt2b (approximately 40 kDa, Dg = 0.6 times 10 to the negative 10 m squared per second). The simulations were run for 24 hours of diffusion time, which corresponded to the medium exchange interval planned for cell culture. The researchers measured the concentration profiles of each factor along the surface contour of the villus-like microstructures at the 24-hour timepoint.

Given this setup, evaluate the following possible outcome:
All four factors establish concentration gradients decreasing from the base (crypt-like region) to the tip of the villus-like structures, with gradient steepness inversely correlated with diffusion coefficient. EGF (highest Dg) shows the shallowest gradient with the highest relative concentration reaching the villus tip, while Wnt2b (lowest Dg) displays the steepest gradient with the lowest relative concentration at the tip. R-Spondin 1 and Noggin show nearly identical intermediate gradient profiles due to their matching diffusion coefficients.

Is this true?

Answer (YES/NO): NO